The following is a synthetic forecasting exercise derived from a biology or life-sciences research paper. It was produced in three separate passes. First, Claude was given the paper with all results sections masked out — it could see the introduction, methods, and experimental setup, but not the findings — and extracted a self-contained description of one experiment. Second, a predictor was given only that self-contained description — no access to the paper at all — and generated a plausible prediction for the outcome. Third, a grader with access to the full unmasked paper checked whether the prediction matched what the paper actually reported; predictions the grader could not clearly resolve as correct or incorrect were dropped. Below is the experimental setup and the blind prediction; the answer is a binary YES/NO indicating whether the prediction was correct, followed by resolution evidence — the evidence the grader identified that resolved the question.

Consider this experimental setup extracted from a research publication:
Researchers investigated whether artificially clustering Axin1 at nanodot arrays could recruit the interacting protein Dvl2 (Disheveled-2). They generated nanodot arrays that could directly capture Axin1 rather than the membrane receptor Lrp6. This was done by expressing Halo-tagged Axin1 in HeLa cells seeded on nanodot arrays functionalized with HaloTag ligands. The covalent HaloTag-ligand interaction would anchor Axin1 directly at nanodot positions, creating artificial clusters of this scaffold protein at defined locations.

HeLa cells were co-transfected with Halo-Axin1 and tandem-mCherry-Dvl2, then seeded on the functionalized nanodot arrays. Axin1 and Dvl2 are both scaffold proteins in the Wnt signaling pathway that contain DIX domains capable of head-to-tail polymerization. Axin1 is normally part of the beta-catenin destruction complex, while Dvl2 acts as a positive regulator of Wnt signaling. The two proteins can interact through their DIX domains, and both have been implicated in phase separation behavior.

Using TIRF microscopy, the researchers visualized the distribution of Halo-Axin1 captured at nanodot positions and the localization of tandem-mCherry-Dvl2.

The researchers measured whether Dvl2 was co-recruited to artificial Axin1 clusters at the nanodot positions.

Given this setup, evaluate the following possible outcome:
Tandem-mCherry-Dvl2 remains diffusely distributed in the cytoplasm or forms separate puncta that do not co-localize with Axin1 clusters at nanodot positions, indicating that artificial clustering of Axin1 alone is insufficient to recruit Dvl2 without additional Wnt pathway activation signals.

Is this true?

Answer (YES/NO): NO